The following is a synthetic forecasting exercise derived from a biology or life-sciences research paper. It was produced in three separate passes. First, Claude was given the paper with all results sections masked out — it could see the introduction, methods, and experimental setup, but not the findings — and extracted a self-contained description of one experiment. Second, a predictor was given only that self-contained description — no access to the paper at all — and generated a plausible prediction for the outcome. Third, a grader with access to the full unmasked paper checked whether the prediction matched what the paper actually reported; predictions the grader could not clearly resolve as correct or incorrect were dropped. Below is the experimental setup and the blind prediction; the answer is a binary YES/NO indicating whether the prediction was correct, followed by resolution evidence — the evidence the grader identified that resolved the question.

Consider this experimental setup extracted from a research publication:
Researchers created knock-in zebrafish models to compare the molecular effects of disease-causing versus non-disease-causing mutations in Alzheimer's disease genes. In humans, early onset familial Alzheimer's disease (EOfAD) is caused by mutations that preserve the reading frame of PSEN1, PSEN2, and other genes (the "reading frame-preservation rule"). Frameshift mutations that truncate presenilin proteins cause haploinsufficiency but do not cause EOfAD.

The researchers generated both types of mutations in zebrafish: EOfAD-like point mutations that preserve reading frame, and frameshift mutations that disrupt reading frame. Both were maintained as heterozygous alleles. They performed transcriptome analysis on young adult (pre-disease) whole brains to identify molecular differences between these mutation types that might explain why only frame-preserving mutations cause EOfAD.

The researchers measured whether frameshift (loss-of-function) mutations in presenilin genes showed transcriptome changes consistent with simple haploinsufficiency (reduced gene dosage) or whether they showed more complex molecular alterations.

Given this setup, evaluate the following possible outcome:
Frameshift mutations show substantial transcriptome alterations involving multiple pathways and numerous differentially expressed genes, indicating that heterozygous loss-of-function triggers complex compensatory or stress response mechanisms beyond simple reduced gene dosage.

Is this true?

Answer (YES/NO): NO